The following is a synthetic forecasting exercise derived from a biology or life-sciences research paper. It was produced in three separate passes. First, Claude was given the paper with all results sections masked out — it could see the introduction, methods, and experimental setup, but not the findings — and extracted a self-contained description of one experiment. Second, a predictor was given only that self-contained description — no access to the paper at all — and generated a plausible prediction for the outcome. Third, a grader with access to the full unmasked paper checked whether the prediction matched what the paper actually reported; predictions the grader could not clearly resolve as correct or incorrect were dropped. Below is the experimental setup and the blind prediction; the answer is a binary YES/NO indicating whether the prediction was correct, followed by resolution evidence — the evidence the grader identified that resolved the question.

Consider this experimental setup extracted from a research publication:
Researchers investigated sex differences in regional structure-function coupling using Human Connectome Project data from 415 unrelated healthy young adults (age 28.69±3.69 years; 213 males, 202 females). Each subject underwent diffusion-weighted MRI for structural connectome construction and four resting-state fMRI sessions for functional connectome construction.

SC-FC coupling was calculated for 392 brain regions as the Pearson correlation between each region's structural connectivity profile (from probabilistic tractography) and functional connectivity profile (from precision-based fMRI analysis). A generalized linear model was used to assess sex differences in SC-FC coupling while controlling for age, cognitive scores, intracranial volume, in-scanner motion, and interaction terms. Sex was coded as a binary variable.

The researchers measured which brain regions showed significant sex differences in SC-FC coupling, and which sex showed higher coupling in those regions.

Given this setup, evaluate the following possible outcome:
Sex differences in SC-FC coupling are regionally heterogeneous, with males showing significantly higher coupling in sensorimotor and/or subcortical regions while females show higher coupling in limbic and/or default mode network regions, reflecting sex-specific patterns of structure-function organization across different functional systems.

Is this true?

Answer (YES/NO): NO